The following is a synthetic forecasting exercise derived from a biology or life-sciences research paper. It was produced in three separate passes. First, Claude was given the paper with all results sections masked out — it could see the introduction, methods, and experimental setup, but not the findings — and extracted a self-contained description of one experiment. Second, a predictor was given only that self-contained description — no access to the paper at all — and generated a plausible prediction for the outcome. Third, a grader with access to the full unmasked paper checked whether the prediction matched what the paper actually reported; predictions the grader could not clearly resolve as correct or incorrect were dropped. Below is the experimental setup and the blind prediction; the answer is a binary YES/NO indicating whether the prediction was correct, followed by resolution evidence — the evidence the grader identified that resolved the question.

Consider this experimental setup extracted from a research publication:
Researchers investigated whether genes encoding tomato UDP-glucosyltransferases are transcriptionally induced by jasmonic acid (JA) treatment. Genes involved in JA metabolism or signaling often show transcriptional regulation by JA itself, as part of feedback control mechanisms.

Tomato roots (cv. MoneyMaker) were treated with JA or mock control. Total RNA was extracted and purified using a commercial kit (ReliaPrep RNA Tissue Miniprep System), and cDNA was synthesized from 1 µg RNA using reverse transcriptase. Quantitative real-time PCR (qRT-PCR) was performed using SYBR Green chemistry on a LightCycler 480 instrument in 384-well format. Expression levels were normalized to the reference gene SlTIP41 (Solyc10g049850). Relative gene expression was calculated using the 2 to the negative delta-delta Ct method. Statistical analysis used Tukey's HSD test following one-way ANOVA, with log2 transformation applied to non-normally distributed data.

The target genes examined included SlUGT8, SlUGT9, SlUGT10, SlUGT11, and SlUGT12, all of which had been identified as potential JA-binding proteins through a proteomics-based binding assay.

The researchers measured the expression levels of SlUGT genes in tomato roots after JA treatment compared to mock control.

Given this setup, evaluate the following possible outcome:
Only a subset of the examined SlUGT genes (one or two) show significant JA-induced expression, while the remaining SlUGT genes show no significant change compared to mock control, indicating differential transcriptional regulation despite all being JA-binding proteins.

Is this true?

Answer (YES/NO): NO